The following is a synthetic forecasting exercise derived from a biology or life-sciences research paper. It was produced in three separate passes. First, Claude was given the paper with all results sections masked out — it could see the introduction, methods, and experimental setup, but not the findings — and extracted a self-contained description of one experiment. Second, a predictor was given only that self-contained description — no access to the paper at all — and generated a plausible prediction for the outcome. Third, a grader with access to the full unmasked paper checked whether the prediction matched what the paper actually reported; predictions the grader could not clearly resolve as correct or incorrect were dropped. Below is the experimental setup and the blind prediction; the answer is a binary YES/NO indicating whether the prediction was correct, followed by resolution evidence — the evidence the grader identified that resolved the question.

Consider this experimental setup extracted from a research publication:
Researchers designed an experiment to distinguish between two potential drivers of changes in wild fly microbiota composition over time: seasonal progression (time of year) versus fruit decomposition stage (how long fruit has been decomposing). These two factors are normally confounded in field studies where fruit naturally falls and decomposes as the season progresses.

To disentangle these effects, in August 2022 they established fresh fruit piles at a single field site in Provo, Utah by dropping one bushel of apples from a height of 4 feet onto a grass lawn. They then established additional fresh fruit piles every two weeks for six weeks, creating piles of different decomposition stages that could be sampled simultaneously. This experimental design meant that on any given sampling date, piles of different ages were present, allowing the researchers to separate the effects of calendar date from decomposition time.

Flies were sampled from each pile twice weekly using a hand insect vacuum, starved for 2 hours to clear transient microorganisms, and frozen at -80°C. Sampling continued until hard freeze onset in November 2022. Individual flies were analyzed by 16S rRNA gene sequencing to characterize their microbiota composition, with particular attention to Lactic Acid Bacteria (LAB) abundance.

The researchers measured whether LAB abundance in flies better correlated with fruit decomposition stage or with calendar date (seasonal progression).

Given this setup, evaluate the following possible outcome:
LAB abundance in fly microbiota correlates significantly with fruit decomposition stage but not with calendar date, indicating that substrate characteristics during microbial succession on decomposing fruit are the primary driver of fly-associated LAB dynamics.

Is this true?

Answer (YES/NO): NO